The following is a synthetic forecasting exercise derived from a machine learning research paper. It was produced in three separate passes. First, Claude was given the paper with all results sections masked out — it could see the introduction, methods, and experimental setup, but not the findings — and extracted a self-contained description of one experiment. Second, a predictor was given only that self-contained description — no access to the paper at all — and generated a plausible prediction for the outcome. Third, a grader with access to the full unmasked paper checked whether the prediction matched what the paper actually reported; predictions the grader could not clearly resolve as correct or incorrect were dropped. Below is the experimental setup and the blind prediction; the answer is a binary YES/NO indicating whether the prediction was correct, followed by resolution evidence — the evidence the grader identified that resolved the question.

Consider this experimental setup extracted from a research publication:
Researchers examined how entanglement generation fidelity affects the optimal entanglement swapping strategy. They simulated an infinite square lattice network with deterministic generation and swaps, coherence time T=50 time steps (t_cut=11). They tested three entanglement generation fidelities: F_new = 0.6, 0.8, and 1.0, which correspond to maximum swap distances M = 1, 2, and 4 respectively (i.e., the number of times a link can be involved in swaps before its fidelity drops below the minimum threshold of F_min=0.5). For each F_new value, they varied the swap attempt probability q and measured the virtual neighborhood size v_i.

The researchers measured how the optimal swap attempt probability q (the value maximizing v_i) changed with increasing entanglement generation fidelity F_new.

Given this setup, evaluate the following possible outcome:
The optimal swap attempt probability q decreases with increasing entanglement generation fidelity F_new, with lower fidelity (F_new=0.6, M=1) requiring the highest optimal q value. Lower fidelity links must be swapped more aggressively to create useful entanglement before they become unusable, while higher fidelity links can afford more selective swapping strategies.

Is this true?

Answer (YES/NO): NO